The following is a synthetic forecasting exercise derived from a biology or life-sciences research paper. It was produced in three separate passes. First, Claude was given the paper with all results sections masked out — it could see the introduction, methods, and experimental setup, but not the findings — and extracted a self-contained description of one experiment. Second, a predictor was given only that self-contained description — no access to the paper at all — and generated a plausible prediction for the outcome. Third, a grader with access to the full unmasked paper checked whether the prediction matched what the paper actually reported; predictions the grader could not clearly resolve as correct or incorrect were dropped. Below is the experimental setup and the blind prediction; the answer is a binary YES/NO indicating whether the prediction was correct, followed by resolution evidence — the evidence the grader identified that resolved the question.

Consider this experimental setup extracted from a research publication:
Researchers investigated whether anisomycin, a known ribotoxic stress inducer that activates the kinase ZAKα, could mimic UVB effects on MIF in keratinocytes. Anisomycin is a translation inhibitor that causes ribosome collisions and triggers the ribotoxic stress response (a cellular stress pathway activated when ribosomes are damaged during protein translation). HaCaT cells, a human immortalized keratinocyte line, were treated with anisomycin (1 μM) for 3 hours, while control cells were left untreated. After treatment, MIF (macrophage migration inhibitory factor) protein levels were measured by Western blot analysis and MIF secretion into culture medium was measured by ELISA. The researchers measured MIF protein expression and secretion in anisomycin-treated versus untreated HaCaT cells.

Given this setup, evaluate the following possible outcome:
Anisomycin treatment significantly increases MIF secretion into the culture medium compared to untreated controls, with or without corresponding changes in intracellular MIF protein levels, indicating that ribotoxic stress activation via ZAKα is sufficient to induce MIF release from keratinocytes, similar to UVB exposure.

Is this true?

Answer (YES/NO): YES